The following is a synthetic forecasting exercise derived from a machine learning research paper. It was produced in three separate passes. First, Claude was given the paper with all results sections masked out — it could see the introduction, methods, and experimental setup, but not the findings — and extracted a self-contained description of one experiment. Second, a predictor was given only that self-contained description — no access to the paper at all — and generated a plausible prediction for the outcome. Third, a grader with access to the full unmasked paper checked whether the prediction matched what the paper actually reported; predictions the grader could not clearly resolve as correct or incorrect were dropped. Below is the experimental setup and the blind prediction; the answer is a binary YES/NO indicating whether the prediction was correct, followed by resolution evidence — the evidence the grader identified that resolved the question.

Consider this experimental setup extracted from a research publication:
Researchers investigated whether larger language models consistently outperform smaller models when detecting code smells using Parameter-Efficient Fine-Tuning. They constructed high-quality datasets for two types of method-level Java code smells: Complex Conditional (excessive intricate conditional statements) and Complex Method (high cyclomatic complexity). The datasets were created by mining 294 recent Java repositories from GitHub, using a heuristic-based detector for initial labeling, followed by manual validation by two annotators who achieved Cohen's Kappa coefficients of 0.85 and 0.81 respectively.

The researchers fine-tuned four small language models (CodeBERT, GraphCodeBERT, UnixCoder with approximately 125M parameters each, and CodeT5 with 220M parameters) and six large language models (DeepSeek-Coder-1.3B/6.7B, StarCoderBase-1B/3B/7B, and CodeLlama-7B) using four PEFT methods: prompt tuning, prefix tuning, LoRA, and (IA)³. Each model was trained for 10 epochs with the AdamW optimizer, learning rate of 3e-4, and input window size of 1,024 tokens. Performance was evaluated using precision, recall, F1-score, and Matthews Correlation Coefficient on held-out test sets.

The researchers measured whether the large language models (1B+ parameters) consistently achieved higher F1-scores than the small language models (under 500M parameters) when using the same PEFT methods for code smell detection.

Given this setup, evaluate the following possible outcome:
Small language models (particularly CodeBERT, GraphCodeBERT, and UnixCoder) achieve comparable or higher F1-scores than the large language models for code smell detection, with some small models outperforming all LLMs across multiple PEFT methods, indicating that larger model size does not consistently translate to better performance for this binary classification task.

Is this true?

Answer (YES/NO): YES